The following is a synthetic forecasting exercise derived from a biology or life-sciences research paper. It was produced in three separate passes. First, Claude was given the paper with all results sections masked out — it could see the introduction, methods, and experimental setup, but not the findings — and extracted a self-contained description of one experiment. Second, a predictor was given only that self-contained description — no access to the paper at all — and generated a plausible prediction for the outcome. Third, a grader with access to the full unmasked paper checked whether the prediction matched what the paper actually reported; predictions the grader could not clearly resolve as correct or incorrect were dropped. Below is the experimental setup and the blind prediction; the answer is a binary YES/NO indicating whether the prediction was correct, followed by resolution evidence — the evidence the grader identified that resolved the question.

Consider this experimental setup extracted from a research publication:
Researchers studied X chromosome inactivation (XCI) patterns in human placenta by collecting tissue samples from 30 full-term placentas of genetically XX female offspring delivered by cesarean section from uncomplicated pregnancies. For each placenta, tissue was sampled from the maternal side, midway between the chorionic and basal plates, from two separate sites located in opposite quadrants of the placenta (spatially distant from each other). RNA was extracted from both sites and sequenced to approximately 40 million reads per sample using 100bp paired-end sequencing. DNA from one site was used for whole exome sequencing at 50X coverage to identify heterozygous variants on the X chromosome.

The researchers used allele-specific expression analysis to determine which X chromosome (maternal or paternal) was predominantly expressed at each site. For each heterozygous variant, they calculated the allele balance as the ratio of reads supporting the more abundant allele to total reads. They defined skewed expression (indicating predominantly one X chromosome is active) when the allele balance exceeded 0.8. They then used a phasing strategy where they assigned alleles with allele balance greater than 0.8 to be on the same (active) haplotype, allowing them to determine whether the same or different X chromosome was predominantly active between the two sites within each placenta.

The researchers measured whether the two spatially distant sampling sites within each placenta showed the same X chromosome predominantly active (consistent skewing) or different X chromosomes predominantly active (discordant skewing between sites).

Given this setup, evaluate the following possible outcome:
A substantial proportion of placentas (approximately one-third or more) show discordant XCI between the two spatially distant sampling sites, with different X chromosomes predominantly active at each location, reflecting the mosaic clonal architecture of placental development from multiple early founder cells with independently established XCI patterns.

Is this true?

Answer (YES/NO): NO